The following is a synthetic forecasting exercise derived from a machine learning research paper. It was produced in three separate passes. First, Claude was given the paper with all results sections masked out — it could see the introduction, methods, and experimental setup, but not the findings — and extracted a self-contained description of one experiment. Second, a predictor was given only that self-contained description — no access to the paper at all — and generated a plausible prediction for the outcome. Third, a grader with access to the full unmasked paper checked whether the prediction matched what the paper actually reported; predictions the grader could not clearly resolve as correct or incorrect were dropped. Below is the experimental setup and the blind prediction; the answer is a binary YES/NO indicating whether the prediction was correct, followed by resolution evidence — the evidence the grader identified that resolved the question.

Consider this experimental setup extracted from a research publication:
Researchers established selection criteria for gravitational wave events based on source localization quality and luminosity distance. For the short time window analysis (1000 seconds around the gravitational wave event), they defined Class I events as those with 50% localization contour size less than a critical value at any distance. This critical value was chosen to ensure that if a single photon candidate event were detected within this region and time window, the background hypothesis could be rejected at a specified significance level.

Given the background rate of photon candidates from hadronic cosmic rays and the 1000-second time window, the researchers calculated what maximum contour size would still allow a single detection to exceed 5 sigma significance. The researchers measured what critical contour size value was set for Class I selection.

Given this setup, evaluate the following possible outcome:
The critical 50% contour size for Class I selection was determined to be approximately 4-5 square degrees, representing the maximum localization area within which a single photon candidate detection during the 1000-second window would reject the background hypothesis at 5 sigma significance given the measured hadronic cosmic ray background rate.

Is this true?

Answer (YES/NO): NO